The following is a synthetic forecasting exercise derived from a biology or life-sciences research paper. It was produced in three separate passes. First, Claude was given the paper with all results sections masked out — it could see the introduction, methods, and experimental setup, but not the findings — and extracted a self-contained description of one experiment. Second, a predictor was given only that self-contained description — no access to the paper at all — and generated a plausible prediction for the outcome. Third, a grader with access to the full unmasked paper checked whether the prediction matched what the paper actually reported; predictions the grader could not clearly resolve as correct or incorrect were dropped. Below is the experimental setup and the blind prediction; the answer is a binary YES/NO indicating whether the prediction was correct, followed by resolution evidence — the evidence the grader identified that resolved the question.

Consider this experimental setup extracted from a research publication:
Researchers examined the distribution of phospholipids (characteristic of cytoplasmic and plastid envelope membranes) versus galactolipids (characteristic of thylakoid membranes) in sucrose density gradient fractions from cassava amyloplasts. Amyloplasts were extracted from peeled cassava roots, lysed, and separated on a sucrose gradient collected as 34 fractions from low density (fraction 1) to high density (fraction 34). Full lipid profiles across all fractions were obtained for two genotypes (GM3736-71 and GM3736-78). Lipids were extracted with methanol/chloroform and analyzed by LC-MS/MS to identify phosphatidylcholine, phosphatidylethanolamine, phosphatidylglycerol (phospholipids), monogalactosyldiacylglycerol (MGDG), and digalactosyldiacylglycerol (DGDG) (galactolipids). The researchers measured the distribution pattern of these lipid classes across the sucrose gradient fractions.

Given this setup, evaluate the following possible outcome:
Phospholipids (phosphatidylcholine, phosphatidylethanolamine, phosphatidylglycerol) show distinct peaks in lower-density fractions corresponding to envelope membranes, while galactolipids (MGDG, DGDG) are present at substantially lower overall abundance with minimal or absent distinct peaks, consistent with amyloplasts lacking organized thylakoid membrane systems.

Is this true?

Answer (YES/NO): NO